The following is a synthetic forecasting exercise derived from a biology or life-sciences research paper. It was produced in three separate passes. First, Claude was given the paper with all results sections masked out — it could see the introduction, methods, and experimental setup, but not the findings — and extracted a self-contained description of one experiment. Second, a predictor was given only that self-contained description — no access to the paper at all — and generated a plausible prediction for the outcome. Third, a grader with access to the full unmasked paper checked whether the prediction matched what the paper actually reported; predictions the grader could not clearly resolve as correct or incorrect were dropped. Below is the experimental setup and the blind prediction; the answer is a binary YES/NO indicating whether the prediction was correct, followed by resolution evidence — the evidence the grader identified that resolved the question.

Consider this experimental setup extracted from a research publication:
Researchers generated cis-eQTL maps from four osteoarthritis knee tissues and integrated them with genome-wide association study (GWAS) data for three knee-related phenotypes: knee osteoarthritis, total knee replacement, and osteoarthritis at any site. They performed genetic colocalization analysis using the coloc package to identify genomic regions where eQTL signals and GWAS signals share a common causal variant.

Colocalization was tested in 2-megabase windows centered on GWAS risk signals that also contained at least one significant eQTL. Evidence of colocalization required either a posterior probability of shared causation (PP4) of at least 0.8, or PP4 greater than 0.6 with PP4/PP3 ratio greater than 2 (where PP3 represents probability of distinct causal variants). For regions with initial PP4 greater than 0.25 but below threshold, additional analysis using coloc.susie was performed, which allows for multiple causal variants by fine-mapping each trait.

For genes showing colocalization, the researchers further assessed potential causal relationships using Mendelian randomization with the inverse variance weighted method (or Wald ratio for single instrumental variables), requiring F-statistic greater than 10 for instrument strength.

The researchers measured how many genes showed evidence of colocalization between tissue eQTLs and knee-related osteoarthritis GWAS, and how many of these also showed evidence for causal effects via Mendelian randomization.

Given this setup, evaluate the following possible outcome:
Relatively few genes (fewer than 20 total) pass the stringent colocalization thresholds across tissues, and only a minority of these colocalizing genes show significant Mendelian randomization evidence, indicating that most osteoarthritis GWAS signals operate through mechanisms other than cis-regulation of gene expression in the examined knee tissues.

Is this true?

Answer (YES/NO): NO